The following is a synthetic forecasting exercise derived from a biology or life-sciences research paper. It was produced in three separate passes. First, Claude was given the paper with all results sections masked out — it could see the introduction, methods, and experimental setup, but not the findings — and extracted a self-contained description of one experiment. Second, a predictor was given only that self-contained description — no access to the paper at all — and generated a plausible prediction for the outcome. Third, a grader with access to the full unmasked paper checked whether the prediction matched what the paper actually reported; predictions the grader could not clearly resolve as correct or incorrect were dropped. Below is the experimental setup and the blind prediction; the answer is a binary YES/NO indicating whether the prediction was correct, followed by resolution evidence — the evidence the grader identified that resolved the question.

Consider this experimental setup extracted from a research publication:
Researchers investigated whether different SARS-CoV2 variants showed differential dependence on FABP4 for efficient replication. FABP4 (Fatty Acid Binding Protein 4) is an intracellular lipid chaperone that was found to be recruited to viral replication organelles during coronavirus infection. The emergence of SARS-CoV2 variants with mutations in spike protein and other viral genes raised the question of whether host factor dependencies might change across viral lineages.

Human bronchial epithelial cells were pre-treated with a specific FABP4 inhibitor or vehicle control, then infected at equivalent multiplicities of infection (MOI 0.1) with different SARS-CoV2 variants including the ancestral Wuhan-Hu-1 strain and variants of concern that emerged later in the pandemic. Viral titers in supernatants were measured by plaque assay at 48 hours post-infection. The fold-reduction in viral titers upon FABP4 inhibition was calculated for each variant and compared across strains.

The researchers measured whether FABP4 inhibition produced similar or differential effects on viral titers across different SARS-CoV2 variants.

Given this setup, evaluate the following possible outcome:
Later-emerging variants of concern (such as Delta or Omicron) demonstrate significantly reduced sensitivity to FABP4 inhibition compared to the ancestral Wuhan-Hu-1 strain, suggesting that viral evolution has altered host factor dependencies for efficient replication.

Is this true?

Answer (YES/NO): NO